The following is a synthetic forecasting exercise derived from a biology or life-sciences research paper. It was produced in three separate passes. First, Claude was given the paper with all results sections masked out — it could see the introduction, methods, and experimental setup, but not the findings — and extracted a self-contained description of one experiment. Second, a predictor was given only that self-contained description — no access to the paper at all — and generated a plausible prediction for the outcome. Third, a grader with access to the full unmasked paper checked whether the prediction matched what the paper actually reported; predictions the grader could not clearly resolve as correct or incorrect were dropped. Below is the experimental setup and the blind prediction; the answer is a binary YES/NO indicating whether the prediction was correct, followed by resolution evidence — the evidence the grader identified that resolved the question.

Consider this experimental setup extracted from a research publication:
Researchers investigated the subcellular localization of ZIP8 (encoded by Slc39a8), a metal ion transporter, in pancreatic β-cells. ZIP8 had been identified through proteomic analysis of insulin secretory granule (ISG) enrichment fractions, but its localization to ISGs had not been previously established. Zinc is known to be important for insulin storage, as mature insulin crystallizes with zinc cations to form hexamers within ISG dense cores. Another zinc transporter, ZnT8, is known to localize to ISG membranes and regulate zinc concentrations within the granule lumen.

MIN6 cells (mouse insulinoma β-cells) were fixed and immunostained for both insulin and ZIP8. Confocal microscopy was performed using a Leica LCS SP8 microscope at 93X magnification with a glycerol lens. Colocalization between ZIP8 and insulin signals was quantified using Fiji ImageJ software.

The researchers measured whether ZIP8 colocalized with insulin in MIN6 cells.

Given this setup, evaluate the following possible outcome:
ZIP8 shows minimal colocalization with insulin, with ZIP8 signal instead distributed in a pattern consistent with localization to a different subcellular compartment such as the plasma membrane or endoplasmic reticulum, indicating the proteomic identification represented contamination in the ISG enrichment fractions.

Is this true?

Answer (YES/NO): NO